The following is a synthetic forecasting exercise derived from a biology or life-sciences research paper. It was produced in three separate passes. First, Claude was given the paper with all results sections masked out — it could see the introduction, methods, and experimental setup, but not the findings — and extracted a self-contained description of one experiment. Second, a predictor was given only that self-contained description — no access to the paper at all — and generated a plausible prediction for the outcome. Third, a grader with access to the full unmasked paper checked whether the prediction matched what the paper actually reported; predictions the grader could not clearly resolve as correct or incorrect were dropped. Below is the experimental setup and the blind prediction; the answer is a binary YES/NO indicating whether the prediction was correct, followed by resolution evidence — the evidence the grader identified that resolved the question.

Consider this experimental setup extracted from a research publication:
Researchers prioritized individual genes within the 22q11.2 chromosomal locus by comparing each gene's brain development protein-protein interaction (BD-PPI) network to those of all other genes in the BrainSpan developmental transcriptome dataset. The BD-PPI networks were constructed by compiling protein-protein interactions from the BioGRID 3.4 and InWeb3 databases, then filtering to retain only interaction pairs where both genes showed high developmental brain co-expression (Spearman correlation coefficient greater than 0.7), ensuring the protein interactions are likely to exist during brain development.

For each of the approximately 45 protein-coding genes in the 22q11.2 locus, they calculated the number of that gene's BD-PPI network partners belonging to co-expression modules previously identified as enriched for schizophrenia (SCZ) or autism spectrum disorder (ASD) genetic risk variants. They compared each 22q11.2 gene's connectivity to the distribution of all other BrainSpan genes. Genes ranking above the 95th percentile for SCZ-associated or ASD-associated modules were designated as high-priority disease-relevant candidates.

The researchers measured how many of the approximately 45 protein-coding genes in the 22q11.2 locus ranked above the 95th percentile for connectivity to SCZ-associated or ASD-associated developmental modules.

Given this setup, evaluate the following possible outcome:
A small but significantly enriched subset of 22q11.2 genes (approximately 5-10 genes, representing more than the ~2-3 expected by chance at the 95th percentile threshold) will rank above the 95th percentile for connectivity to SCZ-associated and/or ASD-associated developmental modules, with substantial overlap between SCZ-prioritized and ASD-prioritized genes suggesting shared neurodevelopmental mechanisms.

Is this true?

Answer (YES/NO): YES